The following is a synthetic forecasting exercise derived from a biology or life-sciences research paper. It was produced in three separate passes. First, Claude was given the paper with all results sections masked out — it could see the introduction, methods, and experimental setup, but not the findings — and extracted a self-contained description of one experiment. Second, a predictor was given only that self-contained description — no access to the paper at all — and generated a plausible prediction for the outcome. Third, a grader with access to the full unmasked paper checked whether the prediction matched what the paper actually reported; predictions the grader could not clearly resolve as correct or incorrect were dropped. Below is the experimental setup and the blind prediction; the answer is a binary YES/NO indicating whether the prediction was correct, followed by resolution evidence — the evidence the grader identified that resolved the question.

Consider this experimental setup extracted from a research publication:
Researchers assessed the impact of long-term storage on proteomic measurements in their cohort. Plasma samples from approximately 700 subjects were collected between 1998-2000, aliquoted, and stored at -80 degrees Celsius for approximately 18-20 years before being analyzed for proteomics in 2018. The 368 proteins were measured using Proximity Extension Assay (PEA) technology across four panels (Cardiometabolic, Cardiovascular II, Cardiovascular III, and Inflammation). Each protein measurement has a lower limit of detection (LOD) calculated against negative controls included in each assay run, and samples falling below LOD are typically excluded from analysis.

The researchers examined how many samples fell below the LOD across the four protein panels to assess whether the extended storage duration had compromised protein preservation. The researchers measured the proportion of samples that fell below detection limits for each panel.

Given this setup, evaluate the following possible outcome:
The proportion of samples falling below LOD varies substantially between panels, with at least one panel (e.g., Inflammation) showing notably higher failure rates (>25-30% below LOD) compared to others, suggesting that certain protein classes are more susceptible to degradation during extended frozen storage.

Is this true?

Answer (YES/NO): NO